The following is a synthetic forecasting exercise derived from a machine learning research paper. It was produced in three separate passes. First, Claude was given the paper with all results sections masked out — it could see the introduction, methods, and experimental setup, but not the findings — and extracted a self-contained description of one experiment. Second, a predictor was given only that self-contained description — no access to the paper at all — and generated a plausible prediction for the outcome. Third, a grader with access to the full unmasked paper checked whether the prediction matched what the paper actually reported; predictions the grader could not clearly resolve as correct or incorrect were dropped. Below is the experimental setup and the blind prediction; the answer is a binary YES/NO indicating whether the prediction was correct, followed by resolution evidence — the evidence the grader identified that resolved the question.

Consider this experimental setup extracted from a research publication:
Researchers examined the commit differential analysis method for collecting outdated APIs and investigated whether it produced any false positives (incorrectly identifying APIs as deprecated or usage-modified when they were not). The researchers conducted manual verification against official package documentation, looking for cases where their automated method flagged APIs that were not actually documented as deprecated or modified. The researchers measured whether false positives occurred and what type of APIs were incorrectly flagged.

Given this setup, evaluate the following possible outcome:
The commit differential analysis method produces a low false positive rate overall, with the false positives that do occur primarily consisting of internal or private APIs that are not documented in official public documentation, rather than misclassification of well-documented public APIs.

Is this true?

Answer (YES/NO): NO